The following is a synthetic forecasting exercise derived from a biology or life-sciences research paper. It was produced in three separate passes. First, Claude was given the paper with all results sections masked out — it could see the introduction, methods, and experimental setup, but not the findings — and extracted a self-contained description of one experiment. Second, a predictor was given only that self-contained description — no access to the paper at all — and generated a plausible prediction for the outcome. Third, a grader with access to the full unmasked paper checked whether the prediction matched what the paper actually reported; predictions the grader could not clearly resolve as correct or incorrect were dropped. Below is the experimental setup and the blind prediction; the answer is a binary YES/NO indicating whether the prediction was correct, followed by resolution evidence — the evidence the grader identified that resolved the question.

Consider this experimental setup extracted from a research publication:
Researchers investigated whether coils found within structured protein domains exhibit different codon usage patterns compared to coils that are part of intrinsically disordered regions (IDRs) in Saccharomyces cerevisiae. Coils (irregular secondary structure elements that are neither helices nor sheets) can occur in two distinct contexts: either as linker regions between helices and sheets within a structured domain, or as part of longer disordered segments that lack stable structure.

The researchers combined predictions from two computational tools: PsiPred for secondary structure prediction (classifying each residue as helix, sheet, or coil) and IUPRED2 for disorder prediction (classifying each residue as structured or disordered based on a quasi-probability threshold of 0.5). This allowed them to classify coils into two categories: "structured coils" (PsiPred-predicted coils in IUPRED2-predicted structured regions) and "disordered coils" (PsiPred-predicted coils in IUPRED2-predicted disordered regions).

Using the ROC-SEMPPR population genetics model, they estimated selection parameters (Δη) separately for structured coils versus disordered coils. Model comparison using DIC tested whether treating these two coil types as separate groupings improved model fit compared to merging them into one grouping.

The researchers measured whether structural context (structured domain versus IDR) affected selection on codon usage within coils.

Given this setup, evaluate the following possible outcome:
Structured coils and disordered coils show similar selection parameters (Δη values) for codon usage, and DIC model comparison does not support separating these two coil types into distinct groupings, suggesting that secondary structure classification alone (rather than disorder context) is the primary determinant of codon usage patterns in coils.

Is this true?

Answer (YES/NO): NO